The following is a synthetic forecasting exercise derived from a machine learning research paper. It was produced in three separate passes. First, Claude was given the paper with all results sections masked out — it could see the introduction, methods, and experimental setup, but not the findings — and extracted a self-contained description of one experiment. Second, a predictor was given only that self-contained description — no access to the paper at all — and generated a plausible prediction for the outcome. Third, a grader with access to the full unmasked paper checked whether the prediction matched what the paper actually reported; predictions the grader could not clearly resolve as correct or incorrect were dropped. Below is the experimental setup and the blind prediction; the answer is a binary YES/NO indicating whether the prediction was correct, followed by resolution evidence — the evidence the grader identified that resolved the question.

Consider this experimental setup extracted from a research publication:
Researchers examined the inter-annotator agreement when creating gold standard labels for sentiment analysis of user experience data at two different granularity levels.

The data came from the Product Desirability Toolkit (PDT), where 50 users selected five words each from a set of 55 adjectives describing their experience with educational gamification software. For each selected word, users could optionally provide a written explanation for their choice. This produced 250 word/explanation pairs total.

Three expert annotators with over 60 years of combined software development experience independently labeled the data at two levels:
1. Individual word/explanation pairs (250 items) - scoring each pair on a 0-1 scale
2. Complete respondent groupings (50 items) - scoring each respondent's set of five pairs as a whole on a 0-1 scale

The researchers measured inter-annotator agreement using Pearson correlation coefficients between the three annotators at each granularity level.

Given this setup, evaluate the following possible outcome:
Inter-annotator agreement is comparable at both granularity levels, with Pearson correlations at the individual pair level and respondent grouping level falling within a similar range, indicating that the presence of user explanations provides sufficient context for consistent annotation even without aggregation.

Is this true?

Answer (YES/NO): YES